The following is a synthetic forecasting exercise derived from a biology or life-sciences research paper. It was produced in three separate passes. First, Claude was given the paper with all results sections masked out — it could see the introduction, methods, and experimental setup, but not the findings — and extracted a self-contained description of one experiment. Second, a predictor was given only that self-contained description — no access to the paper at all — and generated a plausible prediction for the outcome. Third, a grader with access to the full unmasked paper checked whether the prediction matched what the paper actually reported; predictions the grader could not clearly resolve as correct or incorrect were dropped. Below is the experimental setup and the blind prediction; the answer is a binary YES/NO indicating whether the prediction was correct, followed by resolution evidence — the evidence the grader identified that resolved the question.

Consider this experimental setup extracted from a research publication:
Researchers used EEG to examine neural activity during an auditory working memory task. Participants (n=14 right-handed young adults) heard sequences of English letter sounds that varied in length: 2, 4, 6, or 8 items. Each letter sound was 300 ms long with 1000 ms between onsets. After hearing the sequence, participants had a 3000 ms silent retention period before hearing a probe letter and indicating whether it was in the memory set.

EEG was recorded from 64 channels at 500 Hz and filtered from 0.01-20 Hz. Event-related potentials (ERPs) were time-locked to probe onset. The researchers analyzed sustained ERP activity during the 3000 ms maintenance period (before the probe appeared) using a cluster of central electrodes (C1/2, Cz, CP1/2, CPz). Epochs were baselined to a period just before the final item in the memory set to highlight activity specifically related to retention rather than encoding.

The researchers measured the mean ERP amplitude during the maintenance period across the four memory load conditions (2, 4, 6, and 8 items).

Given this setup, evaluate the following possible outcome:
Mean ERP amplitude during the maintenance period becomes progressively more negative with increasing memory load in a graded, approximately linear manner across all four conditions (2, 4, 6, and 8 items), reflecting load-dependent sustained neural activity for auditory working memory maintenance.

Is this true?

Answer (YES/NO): NO